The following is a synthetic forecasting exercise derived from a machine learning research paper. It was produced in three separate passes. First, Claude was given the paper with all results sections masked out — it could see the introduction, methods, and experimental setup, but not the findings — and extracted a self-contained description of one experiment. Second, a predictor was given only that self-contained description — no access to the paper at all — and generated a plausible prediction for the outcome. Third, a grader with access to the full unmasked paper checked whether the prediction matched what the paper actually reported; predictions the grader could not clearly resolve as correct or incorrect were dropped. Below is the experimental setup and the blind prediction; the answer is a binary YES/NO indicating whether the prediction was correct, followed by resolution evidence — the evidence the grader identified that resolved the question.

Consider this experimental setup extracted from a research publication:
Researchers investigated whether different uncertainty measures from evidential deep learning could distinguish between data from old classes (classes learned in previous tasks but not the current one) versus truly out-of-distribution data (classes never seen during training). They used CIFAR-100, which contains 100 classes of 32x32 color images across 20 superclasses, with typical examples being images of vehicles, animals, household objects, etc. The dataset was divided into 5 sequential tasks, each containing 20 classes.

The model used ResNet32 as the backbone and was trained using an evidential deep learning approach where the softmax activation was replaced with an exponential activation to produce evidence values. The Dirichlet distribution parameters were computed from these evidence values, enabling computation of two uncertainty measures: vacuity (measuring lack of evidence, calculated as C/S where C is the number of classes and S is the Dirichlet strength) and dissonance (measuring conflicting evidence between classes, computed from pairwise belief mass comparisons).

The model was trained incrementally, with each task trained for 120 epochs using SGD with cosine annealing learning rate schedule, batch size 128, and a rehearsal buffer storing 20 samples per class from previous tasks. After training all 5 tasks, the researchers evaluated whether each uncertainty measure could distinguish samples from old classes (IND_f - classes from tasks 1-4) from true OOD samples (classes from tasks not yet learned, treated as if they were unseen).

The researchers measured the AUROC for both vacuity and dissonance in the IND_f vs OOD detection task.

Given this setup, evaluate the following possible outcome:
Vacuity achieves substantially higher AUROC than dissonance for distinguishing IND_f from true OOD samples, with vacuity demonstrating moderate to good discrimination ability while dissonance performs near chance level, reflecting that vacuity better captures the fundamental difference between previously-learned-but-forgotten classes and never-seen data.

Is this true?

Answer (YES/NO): YES